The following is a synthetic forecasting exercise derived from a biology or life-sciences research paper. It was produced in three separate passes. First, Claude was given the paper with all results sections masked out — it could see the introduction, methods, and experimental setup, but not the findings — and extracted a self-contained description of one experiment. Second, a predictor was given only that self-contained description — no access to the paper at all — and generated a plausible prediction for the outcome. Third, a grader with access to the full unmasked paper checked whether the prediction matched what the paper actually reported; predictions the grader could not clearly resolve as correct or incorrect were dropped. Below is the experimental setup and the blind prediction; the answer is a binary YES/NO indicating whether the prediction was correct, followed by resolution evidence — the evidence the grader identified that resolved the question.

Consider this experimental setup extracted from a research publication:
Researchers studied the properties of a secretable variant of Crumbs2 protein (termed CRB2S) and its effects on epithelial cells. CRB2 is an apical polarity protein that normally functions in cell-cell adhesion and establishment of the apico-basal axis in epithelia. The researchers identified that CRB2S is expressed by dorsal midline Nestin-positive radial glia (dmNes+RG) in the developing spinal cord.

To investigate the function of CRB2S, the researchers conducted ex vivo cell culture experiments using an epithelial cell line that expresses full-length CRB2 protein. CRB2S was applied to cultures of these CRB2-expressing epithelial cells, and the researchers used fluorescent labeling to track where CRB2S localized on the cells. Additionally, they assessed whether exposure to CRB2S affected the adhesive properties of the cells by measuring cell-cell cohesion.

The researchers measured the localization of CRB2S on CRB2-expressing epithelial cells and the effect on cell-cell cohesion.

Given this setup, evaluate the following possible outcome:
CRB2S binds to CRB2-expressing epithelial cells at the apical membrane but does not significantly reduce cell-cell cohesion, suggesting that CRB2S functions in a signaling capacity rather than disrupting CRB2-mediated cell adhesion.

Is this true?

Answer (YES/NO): NO